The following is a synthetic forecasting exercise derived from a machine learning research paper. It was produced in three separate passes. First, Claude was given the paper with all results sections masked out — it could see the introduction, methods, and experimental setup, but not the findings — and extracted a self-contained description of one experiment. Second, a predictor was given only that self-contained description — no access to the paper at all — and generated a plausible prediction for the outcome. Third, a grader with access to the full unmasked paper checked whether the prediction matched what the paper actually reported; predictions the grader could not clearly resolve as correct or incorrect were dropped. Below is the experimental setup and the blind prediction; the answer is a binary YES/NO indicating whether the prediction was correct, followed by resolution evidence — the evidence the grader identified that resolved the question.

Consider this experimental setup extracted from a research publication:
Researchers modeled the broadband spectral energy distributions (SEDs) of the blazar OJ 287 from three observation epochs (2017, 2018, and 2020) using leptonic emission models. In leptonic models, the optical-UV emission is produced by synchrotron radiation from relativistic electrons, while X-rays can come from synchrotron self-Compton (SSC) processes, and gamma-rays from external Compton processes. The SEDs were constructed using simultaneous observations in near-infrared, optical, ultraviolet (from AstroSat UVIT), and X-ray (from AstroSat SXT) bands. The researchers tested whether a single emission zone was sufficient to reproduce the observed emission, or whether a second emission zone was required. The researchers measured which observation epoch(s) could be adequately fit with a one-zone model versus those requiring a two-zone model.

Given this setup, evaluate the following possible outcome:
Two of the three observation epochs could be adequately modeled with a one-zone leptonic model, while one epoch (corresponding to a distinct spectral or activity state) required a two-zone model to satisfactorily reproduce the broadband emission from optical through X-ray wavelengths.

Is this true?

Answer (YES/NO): NO